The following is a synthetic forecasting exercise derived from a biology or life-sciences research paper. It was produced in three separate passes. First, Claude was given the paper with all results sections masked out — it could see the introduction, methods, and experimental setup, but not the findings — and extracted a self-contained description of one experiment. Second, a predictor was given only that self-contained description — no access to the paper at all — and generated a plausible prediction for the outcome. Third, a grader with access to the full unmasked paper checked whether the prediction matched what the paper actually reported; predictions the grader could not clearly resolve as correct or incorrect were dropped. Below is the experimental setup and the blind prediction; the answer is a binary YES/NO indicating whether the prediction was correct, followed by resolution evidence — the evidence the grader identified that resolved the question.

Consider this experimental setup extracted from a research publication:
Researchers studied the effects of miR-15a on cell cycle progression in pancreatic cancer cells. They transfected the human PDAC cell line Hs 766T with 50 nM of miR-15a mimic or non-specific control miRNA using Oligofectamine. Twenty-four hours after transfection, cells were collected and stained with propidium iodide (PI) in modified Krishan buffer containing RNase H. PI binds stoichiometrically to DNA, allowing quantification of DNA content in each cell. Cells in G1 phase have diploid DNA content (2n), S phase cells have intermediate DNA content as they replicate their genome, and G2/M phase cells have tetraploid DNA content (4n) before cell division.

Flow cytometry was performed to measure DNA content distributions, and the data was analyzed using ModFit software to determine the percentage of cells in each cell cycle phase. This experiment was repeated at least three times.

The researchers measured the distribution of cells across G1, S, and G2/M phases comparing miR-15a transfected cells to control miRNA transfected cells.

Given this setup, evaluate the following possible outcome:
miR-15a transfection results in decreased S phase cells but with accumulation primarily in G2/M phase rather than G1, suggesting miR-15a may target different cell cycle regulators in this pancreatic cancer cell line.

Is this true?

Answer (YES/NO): NO